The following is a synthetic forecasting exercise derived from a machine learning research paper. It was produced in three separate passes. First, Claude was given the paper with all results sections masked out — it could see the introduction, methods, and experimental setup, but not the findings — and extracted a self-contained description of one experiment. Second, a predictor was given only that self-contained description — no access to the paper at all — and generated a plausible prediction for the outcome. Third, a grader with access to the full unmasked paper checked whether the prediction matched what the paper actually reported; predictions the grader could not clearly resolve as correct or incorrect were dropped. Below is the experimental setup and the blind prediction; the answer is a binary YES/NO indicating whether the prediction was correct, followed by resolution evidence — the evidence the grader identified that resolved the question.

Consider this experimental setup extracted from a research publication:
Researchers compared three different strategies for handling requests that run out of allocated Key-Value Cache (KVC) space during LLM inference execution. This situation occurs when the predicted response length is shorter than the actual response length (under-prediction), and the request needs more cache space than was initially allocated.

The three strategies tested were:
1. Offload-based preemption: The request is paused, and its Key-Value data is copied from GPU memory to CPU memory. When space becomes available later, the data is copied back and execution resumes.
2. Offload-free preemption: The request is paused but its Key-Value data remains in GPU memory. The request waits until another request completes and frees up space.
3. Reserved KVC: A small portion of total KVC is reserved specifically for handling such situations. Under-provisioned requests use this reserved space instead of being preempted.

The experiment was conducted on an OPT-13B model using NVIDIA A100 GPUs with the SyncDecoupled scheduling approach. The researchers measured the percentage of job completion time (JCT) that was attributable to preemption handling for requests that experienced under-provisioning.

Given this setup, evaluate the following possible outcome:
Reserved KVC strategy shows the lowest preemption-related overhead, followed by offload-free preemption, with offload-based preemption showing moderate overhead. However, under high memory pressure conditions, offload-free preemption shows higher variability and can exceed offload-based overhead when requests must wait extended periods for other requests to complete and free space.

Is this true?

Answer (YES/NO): NO